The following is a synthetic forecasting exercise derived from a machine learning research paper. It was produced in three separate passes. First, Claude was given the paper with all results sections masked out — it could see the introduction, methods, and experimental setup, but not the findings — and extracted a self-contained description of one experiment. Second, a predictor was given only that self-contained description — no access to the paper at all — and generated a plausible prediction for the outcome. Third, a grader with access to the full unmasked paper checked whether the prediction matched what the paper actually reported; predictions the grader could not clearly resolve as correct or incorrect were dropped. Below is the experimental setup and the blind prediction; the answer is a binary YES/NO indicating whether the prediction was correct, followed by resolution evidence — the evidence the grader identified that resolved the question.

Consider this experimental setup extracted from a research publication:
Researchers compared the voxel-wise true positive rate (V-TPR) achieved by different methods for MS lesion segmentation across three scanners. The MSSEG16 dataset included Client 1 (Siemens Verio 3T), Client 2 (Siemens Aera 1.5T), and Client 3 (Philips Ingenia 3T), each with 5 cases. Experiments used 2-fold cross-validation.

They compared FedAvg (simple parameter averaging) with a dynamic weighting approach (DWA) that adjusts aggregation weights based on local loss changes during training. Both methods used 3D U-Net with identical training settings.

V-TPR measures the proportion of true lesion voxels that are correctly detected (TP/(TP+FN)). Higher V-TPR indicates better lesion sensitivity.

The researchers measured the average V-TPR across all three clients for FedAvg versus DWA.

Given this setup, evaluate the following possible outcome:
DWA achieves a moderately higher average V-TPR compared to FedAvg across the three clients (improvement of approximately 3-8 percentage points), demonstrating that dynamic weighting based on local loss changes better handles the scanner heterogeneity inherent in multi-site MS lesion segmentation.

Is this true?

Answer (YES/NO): NO